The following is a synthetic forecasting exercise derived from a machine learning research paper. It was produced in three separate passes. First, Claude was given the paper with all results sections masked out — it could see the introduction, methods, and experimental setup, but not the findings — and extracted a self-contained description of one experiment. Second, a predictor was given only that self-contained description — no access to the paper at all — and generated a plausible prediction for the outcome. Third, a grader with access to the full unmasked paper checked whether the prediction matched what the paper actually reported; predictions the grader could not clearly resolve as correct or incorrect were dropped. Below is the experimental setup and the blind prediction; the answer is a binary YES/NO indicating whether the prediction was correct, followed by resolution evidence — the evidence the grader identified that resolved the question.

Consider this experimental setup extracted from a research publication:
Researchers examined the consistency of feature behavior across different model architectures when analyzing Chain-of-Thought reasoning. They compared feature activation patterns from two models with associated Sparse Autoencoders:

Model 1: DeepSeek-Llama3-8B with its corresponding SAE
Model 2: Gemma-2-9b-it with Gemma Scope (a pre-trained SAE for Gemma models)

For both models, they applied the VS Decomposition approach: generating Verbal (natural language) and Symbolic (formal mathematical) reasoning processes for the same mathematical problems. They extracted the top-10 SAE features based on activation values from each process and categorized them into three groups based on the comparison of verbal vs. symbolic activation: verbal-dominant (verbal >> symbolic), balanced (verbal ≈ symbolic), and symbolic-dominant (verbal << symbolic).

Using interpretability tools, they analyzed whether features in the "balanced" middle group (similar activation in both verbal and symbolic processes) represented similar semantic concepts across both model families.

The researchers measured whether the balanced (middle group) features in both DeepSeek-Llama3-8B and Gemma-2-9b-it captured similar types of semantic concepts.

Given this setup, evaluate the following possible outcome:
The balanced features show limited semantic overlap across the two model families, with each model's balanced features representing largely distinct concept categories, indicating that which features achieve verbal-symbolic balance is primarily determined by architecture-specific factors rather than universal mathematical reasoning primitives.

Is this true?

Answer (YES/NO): NO